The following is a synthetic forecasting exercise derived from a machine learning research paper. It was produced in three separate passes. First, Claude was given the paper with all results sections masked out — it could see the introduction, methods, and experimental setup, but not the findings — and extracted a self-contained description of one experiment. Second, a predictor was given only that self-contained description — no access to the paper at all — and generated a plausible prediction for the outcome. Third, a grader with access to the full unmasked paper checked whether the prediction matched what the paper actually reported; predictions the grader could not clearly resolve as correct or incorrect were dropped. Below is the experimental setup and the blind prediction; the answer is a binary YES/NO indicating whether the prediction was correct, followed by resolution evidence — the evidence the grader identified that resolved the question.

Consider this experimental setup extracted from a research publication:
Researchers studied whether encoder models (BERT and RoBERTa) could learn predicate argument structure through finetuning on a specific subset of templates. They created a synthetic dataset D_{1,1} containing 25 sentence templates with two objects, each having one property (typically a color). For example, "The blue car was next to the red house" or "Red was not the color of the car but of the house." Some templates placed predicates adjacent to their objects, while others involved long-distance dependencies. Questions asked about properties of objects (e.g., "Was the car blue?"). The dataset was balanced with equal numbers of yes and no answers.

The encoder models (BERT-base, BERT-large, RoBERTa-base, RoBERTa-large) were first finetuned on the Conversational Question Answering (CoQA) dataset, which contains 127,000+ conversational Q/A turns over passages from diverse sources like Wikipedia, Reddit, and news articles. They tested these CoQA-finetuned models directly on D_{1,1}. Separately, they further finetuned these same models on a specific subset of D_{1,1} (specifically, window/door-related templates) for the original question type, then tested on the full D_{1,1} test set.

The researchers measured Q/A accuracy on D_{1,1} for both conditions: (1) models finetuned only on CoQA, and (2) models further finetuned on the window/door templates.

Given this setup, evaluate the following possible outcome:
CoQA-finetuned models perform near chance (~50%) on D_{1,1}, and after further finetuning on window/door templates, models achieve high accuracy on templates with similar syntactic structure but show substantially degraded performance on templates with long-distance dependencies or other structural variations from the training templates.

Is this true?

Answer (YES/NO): NO